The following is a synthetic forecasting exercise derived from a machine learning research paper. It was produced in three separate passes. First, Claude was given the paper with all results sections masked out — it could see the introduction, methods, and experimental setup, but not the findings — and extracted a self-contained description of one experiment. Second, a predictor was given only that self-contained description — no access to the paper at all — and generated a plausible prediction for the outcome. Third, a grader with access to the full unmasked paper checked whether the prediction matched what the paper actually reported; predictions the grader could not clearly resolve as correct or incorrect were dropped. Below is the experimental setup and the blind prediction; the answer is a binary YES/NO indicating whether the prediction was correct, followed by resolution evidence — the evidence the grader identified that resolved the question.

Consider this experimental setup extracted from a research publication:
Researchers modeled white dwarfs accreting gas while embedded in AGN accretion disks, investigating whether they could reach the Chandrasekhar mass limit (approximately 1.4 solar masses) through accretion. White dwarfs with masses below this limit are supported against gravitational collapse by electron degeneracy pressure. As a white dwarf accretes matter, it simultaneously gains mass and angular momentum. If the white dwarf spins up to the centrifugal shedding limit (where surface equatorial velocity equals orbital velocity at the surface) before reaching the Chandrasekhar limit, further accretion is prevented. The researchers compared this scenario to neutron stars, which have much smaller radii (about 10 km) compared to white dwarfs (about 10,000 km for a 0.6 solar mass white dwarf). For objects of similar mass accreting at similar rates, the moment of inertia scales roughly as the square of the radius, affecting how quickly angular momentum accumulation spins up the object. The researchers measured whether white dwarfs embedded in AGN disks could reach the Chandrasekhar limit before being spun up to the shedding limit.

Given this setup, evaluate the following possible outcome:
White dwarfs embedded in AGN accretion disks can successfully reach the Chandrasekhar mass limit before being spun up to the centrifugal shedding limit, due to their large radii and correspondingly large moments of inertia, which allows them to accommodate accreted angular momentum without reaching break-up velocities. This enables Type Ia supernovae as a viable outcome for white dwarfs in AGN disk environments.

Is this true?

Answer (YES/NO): NO